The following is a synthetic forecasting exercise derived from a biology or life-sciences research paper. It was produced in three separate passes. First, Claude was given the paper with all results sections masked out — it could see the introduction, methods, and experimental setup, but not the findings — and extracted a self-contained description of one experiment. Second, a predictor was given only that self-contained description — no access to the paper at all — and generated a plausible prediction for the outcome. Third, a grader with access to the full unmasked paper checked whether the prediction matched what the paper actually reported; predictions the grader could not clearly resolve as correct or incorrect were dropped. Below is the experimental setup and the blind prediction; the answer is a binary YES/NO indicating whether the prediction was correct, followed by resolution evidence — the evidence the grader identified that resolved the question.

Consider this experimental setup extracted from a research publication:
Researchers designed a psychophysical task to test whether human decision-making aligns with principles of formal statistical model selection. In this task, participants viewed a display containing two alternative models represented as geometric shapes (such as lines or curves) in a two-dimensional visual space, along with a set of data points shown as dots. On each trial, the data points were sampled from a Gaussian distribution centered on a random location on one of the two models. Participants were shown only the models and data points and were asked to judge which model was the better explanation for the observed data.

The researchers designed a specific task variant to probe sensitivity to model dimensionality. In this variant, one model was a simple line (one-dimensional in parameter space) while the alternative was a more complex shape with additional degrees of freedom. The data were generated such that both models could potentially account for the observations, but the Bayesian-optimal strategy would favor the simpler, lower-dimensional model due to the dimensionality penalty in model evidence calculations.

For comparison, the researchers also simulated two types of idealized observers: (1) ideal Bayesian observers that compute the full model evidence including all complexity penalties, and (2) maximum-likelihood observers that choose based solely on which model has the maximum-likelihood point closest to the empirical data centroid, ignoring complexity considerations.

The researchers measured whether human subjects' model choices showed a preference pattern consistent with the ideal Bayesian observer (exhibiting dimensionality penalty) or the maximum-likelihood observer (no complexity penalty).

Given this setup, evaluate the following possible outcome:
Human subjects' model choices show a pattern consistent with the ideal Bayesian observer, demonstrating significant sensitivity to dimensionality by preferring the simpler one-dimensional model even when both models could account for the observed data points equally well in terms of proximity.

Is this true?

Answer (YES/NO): YES